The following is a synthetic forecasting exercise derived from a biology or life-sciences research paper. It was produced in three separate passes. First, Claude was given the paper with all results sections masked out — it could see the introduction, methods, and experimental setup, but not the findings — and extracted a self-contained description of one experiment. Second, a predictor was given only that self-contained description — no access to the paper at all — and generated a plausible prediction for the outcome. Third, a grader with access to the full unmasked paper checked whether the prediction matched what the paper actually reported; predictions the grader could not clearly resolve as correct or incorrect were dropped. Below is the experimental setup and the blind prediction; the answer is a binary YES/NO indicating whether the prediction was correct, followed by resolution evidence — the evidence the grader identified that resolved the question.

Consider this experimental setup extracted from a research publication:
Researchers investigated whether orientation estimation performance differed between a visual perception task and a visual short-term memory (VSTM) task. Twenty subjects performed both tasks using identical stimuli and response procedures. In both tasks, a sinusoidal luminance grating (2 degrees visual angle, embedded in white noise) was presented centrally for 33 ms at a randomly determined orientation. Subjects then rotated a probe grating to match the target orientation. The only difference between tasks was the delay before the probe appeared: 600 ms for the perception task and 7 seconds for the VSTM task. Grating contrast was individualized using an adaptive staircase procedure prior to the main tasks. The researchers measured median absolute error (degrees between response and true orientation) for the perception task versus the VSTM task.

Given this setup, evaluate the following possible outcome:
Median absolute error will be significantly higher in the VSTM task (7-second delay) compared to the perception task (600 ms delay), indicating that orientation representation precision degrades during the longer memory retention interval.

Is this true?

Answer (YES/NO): YES